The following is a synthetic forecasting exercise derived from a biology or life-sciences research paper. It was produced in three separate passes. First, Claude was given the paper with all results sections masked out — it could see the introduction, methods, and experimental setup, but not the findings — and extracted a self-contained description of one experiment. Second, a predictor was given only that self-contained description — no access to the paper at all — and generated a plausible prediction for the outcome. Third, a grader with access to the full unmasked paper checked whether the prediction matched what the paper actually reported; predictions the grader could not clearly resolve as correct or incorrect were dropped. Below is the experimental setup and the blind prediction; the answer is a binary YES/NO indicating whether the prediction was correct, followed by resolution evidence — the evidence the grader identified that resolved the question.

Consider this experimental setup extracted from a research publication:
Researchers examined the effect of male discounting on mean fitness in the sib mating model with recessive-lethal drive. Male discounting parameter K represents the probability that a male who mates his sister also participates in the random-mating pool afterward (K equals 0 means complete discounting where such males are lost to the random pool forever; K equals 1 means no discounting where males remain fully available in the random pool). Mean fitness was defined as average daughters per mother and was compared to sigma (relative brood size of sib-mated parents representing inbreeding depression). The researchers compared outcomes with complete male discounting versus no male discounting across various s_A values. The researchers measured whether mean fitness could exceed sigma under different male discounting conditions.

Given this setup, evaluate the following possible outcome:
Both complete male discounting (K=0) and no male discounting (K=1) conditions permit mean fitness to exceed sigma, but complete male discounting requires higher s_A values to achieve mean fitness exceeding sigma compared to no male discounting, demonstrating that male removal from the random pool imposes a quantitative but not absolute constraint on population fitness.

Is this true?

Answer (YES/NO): NO